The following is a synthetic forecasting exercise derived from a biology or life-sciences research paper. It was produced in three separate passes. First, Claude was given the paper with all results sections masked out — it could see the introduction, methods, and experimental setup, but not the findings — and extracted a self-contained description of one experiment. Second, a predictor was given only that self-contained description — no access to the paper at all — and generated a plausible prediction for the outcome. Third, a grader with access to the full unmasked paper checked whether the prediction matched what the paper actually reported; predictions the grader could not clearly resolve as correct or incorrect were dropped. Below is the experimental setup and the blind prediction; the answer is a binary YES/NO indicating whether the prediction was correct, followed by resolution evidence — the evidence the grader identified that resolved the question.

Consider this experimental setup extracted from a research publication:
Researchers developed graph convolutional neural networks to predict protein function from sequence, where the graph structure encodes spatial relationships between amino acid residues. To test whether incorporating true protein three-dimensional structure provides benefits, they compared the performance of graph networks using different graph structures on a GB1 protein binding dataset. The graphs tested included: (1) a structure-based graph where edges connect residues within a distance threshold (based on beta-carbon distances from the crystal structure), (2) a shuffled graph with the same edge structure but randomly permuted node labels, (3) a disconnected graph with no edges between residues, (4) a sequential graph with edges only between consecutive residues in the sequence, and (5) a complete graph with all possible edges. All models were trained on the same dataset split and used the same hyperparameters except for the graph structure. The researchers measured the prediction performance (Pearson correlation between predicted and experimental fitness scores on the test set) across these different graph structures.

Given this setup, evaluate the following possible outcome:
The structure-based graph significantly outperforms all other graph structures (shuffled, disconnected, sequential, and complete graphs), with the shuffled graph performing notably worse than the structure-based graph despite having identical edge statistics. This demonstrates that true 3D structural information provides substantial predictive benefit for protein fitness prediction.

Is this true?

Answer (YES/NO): NO